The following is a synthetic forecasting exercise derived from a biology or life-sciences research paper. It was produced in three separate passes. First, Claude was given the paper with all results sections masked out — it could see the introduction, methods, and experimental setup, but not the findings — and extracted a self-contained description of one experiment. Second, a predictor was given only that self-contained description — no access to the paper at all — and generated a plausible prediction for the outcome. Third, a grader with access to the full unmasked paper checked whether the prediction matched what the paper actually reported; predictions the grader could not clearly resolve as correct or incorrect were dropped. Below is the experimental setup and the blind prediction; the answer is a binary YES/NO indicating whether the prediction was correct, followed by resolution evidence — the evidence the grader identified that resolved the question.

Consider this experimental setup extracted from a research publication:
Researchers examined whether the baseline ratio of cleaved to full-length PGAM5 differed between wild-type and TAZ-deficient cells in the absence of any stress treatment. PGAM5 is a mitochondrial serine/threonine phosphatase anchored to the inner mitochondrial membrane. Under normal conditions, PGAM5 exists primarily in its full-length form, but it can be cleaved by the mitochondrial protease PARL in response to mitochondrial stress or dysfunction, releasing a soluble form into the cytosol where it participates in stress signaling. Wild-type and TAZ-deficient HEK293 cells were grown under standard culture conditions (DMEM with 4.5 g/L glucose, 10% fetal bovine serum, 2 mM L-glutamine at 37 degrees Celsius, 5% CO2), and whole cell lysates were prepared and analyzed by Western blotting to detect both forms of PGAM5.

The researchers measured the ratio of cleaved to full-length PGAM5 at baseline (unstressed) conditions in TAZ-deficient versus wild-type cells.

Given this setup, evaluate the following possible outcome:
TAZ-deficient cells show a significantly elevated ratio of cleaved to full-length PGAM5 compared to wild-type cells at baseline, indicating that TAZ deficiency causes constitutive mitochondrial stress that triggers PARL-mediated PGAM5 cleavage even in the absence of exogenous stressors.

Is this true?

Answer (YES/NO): YES